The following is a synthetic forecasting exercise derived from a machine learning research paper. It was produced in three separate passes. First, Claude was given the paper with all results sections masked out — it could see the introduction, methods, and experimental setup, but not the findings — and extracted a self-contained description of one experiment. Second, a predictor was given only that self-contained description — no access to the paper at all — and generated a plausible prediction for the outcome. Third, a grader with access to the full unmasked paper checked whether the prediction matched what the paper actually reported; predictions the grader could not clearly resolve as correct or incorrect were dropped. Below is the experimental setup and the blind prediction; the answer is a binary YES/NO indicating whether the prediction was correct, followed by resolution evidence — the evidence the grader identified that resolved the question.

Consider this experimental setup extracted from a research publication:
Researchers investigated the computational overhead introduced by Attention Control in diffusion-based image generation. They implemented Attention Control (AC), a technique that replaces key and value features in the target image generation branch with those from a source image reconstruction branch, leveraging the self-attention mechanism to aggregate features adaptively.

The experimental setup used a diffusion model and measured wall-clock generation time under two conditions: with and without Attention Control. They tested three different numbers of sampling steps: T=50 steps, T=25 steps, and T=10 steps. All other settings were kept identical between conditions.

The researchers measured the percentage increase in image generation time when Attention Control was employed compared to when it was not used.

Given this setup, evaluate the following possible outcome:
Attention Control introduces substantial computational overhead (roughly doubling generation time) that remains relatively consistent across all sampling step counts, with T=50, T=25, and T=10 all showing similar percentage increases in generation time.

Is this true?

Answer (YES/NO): NO